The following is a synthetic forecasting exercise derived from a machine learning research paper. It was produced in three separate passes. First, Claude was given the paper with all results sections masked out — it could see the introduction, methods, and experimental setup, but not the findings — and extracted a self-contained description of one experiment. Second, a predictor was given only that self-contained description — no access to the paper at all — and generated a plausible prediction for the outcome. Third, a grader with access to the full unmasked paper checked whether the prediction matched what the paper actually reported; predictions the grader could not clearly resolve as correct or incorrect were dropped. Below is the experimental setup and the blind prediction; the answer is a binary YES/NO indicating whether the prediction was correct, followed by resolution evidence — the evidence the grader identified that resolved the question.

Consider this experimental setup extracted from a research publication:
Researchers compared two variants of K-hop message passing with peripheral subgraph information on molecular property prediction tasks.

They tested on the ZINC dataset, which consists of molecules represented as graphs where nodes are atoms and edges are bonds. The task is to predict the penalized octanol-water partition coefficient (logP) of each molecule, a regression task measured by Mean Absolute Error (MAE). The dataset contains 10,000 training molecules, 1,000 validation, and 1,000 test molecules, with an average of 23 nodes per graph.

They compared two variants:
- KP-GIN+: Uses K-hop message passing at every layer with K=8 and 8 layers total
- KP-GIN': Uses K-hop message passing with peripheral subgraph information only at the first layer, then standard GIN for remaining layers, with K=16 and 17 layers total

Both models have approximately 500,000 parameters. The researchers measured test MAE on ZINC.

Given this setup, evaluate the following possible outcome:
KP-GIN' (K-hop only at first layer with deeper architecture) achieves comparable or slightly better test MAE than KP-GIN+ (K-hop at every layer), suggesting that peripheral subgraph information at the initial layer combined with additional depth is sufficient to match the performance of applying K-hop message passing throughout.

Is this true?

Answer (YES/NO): NO